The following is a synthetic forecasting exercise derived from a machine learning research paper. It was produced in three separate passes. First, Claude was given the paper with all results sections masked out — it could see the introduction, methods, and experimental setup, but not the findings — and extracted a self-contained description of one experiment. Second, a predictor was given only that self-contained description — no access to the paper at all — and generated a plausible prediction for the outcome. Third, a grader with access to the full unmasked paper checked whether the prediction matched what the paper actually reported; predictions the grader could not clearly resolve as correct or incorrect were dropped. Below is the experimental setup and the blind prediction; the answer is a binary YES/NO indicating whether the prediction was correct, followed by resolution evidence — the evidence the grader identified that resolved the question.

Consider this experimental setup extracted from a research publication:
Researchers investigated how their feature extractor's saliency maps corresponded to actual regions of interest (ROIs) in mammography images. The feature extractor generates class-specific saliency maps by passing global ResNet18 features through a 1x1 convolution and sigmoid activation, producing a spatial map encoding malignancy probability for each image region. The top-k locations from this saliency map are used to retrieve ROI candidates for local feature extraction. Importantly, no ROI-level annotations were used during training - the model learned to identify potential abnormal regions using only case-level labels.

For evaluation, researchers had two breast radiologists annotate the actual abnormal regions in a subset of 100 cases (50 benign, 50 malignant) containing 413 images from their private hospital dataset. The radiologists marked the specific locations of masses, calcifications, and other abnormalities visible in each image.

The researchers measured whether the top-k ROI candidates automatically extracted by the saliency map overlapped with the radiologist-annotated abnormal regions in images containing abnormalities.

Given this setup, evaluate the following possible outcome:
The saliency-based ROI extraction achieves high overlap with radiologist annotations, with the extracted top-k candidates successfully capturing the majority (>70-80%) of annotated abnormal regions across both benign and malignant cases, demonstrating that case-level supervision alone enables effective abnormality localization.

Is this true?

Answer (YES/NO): NO